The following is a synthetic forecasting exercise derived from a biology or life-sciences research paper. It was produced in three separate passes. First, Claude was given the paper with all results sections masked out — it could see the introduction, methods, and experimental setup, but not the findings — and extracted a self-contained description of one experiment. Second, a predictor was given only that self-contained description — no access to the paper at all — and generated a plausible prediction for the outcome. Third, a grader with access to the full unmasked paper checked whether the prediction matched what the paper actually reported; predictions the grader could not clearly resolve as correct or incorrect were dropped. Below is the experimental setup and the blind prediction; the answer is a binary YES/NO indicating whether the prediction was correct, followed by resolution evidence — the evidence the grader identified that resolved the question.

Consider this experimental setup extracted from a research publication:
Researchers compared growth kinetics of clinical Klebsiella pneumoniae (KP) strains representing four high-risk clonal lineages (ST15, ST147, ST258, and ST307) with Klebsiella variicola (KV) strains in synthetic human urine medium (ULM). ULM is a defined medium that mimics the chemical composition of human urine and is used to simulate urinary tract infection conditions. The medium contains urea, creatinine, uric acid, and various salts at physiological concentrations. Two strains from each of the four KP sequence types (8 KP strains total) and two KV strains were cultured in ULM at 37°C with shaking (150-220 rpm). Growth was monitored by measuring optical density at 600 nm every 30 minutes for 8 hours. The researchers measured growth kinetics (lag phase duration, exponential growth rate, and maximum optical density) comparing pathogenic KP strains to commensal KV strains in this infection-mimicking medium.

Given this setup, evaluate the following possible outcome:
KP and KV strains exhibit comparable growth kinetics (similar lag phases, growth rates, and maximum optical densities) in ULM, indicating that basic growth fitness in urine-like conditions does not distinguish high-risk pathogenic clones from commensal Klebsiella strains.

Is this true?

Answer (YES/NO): NO